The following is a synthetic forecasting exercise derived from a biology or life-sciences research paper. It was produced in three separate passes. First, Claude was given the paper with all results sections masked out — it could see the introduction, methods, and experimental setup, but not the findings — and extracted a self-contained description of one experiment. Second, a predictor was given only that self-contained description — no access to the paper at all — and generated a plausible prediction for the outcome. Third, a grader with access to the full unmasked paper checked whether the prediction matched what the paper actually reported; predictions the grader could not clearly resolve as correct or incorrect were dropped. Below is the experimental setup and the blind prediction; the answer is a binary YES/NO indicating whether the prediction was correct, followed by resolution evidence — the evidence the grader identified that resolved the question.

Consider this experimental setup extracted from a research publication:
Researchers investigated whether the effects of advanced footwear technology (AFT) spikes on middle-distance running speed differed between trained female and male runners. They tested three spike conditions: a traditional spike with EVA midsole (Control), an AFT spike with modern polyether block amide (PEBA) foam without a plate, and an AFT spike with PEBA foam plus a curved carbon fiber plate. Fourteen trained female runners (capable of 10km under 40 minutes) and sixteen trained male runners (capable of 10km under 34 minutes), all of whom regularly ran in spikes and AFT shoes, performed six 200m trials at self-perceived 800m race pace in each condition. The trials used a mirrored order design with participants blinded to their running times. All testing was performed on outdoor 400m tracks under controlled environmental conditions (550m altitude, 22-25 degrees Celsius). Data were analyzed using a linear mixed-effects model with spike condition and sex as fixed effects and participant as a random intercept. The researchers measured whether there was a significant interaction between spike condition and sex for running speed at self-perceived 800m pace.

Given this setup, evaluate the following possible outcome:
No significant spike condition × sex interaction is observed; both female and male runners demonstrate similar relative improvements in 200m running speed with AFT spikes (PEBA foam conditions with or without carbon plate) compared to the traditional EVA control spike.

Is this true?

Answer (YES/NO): NO